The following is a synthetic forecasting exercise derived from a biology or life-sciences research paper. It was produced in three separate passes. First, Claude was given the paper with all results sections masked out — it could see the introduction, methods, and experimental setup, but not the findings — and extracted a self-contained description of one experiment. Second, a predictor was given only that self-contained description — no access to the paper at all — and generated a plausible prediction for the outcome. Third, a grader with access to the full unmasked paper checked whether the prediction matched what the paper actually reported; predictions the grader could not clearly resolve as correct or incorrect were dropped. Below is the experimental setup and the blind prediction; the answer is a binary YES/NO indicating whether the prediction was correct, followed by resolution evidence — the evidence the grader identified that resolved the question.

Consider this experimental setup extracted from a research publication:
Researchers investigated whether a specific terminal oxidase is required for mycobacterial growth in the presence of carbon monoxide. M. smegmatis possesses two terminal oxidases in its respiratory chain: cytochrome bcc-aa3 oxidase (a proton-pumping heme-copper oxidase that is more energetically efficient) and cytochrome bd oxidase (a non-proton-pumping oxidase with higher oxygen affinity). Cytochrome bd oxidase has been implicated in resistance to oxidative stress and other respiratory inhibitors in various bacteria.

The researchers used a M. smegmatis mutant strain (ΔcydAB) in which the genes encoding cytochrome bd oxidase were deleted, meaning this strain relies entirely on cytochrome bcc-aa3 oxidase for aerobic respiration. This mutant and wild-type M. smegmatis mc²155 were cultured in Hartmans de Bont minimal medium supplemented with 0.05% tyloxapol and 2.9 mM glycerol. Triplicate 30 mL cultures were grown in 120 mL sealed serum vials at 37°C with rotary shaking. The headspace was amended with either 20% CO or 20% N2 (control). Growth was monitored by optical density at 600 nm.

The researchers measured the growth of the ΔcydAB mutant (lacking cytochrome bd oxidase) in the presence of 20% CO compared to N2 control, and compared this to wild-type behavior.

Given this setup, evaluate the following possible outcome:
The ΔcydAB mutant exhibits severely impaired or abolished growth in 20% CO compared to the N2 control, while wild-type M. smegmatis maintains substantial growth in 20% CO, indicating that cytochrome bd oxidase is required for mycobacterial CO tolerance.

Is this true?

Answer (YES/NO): NO